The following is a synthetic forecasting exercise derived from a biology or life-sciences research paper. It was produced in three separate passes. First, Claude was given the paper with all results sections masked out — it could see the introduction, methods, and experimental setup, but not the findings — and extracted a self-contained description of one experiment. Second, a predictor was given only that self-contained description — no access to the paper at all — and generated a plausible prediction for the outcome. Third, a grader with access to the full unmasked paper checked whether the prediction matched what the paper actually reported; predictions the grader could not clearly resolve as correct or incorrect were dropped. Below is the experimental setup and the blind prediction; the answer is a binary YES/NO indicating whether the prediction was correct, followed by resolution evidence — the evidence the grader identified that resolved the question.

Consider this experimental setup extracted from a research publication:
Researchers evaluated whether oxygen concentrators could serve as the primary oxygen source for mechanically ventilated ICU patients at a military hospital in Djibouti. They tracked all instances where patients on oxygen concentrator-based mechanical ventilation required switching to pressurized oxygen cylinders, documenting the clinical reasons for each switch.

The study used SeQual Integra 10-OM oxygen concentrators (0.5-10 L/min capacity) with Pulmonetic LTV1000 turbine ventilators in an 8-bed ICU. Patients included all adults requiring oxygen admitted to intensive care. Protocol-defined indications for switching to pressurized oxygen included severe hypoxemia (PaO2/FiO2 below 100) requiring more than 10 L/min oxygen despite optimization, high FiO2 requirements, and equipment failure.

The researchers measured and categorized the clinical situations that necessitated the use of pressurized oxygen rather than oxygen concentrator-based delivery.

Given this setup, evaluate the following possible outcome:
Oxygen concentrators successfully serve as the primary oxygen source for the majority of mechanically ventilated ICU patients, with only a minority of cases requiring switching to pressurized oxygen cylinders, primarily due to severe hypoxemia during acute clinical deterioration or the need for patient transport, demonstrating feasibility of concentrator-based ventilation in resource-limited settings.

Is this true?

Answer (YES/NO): NO